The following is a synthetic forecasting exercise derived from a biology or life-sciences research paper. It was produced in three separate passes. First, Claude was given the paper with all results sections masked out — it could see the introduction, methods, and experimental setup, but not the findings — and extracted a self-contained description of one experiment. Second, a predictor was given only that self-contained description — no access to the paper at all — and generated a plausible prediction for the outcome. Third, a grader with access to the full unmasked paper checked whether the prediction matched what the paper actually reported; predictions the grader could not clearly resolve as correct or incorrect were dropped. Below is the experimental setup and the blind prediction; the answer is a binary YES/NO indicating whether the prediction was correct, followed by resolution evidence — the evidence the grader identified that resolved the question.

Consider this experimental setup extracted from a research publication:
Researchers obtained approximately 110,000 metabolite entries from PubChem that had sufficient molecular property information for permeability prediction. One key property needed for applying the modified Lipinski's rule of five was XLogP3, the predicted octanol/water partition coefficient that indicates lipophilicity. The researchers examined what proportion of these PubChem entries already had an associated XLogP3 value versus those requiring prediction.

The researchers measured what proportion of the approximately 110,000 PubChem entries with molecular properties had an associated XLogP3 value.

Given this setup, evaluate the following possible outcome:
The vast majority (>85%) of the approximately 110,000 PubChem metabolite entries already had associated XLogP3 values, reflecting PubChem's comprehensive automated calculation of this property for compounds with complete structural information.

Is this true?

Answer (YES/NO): NO